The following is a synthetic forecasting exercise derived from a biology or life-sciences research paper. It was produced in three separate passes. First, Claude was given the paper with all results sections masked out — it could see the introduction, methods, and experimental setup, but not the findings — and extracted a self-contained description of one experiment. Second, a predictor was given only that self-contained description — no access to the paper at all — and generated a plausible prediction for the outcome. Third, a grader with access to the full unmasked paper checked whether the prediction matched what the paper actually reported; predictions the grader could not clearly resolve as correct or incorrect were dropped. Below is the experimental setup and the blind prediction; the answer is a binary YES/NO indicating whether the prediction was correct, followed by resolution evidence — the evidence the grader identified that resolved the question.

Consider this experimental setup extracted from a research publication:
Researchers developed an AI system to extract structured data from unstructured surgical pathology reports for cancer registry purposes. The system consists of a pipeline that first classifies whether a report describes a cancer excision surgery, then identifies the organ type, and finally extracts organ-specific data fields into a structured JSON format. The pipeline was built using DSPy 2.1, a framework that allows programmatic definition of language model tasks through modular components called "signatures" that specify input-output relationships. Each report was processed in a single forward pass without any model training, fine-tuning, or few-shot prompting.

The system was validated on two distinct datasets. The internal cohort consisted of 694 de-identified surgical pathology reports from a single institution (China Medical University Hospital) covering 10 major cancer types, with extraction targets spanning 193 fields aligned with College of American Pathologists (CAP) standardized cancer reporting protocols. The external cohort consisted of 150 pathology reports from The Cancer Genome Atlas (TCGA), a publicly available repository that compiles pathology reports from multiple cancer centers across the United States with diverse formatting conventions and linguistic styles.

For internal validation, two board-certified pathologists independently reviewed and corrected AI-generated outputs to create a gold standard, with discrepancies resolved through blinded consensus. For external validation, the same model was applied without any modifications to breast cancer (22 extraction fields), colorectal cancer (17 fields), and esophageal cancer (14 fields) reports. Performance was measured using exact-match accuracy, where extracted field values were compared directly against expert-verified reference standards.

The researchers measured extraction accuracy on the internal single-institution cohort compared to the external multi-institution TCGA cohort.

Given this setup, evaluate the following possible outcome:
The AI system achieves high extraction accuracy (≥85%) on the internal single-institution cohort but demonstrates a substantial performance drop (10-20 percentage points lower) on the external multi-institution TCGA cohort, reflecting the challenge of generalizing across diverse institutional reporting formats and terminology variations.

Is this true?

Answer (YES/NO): NO